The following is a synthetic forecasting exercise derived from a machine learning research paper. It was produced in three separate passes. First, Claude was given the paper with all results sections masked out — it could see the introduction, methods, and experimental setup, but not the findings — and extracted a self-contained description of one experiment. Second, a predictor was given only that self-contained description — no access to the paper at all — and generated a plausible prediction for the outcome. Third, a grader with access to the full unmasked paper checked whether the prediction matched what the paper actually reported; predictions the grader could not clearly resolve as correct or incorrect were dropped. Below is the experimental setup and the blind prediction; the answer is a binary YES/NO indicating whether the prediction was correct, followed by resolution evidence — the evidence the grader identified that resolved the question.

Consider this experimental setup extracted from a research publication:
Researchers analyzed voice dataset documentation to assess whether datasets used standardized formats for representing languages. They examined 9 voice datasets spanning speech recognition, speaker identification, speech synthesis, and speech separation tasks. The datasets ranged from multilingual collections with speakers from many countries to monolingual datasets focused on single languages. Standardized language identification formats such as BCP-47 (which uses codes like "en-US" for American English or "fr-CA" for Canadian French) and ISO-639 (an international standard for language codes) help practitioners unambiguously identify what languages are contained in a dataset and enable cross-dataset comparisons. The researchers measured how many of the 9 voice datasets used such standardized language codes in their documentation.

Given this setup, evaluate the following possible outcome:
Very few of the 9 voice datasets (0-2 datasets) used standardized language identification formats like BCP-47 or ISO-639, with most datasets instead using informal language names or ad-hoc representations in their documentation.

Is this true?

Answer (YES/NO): NO